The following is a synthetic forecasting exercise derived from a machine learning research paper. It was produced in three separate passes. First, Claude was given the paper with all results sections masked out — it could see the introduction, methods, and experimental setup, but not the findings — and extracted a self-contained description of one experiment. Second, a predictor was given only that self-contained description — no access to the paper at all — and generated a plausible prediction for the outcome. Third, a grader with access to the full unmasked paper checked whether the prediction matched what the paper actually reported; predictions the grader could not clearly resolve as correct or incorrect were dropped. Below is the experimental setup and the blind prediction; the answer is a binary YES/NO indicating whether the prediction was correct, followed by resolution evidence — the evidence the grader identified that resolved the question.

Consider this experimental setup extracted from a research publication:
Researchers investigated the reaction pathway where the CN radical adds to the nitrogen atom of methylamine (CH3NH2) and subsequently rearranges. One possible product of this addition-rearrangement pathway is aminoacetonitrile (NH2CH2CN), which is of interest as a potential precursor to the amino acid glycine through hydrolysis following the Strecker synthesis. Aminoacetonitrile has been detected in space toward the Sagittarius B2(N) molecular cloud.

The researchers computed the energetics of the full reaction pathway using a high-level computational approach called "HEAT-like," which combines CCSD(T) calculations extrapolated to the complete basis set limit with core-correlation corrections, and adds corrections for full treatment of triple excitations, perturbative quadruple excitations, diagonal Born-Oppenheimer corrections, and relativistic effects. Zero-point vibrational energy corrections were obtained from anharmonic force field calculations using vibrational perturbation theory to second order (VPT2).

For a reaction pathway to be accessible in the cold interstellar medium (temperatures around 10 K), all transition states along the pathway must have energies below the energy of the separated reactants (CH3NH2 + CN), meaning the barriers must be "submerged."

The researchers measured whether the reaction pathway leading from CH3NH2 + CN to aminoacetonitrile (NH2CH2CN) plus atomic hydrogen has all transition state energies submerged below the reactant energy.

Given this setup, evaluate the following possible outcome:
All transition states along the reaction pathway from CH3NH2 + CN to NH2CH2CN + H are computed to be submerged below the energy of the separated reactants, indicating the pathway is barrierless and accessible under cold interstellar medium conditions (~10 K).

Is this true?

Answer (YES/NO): YES